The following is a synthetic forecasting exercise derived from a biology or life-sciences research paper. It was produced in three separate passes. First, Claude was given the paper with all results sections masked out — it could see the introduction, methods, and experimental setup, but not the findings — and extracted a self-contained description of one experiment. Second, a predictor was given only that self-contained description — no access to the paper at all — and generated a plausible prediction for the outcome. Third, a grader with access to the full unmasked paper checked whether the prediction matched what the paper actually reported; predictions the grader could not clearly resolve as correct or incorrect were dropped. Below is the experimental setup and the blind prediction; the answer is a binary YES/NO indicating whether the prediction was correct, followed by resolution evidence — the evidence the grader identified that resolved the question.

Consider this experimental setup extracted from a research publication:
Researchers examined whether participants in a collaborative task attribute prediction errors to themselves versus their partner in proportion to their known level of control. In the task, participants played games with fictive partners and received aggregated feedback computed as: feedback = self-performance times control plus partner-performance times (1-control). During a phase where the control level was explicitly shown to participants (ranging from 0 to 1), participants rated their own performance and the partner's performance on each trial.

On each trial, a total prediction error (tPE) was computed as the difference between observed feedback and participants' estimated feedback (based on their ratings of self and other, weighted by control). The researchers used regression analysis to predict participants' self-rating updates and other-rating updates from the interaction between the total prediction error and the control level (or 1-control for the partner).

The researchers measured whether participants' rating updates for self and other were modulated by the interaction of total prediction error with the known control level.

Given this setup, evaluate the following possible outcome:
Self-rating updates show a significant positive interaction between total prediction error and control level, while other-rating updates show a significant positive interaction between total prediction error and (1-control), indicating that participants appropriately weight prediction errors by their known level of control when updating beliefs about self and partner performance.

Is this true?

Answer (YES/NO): YES